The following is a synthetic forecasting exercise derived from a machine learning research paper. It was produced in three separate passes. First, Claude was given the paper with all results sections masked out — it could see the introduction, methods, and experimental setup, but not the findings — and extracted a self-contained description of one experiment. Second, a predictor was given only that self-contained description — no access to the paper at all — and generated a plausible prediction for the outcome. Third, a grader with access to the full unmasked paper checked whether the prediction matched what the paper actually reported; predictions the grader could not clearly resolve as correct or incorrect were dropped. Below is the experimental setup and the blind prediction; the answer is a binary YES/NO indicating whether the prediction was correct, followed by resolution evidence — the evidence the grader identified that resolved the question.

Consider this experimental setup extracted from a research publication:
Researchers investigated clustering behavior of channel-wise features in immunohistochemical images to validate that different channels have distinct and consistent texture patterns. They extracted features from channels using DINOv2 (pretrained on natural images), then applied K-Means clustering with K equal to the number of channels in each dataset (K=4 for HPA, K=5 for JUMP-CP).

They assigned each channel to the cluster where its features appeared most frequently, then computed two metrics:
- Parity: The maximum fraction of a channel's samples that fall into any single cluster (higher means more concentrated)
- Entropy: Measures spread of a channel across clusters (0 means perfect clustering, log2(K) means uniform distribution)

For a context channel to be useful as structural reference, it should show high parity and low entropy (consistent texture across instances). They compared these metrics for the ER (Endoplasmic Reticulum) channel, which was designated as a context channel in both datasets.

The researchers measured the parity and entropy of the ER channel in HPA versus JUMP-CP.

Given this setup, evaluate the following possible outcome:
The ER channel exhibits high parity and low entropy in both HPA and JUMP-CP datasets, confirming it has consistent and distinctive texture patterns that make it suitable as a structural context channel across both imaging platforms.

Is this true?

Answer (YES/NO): NO